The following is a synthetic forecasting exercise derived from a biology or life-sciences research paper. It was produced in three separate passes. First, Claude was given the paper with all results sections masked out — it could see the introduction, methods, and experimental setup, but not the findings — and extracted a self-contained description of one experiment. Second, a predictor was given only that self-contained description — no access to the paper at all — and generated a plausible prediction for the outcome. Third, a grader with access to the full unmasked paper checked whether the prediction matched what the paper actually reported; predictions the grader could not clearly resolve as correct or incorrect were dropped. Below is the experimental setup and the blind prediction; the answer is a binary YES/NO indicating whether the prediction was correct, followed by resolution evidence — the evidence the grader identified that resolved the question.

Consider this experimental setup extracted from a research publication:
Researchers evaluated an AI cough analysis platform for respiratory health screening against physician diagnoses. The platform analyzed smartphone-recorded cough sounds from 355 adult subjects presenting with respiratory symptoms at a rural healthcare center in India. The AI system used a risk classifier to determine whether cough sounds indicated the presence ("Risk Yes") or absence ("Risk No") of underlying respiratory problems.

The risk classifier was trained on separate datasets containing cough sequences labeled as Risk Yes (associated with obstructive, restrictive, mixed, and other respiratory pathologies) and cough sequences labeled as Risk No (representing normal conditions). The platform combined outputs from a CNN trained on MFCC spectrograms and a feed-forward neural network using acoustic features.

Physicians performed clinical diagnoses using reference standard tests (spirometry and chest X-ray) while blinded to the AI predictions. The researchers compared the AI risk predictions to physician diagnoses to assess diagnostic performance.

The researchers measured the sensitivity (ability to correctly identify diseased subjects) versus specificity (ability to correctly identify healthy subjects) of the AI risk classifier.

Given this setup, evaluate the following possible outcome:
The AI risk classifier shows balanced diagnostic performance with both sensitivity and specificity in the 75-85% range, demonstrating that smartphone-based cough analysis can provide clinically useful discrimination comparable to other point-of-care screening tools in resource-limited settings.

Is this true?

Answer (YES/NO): NO